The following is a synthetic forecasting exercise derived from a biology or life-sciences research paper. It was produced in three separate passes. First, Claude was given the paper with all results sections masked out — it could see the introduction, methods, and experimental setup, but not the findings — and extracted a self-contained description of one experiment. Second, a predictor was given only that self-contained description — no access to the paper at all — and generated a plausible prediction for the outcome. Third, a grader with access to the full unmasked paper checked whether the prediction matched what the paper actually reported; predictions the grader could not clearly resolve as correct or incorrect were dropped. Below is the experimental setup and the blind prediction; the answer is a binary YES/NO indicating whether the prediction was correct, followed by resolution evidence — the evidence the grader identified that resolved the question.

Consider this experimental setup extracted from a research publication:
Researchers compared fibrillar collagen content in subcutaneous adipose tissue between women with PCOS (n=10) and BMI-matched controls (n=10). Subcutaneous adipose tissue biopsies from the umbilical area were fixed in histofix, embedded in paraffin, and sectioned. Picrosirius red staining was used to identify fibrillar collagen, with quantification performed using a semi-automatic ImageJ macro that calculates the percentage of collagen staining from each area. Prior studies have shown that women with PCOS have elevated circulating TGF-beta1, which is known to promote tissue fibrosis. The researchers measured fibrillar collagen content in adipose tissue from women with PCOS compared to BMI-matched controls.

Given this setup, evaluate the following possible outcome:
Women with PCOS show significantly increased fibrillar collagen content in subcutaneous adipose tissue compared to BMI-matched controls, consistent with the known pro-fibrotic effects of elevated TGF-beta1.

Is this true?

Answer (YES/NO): NO